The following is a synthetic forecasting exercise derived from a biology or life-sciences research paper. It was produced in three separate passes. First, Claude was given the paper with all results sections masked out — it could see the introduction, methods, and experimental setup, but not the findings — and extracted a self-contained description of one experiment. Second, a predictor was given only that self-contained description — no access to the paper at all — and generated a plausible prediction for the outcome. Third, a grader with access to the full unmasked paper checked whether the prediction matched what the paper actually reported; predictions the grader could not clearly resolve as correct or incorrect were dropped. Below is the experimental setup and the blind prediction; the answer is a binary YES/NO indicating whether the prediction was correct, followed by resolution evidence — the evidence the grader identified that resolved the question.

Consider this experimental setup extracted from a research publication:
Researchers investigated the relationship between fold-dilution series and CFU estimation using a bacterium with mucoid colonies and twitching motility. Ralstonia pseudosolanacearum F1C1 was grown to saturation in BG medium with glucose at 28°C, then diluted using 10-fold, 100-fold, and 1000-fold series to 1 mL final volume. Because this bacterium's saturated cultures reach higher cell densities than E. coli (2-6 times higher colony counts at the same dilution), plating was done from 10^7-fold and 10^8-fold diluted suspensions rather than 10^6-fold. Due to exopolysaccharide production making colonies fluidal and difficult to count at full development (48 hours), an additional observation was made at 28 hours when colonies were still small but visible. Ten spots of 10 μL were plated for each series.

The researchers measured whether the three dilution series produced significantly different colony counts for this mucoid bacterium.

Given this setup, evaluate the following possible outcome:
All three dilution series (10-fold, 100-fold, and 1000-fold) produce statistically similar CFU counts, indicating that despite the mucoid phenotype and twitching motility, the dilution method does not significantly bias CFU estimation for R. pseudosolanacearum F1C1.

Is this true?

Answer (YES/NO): NO